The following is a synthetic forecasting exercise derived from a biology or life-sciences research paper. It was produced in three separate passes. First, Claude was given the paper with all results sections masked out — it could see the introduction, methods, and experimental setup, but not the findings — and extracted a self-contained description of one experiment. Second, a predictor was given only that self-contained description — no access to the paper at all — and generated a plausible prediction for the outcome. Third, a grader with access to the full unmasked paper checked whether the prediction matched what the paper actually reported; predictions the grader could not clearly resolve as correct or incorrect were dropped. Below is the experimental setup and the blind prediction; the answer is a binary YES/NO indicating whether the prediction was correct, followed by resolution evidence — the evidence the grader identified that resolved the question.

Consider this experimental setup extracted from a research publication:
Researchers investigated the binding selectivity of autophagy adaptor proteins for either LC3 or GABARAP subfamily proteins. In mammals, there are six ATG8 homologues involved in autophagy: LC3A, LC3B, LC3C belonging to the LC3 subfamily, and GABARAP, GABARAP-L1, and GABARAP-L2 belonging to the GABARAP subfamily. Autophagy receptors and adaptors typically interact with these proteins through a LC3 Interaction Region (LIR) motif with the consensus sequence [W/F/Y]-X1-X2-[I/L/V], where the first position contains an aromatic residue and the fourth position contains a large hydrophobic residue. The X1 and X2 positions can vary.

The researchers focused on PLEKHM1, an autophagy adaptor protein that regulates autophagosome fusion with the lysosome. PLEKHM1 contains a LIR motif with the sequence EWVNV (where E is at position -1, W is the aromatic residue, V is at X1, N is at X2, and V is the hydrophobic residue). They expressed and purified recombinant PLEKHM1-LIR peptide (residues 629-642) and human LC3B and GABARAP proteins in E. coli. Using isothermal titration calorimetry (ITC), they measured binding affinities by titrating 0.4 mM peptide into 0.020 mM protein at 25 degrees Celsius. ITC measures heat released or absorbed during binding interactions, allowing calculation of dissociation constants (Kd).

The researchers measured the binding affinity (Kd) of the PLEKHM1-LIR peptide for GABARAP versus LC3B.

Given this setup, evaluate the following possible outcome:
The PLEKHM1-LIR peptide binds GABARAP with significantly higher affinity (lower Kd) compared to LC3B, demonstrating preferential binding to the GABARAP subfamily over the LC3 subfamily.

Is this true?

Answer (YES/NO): YES